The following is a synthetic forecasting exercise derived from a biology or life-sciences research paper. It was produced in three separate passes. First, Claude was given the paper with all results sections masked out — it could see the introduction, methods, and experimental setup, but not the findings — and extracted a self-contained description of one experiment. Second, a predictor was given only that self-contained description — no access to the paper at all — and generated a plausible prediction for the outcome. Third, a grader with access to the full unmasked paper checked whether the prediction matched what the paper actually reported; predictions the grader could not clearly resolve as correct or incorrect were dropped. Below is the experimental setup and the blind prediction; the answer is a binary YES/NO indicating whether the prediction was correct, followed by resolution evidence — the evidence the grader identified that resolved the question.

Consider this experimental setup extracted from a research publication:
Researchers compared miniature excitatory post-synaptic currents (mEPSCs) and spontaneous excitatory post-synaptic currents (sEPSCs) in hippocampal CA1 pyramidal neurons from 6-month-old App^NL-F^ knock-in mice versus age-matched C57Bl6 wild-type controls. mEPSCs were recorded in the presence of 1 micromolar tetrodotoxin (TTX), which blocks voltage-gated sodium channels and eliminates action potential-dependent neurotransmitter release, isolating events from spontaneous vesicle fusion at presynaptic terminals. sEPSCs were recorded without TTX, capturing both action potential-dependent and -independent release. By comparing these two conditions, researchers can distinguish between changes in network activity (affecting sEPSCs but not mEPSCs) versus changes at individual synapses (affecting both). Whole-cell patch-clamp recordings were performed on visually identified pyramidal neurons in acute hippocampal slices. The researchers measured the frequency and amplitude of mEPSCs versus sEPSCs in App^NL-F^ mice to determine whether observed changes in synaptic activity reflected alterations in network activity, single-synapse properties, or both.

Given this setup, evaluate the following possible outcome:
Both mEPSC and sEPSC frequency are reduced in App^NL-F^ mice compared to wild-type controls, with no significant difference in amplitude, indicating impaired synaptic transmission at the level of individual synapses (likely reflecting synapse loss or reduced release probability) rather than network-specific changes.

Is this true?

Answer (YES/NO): NO